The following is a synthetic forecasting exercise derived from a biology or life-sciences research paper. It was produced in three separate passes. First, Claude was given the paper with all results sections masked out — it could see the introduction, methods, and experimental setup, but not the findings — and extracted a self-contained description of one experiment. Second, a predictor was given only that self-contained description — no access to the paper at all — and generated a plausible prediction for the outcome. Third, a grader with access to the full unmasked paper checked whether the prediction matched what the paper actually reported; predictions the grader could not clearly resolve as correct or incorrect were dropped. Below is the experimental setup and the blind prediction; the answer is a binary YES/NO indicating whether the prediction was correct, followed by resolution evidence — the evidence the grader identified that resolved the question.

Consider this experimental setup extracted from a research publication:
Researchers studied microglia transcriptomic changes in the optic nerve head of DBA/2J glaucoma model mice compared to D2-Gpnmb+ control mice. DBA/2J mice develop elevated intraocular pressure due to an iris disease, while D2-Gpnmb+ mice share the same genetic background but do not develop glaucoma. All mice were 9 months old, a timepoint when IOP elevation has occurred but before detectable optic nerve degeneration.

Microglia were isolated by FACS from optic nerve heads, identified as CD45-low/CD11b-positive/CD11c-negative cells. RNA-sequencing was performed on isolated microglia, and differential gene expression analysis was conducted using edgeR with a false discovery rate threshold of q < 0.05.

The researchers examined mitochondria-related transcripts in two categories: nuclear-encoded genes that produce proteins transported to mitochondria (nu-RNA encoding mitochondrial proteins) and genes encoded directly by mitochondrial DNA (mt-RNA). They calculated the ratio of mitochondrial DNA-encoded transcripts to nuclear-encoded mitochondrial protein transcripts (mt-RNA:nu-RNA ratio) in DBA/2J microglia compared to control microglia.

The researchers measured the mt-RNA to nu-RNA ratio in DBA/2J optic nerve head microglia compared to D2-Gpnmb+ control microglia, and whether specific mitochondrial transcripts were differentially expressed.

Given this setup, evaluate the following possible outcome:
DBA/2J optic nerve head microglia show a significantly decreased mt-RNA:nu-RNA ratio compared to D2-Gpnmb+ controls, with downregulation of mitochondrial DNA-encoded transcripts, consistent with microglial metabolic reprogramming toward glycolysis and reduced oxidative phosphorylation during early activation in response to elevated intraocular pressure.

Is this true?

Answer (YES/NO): NO